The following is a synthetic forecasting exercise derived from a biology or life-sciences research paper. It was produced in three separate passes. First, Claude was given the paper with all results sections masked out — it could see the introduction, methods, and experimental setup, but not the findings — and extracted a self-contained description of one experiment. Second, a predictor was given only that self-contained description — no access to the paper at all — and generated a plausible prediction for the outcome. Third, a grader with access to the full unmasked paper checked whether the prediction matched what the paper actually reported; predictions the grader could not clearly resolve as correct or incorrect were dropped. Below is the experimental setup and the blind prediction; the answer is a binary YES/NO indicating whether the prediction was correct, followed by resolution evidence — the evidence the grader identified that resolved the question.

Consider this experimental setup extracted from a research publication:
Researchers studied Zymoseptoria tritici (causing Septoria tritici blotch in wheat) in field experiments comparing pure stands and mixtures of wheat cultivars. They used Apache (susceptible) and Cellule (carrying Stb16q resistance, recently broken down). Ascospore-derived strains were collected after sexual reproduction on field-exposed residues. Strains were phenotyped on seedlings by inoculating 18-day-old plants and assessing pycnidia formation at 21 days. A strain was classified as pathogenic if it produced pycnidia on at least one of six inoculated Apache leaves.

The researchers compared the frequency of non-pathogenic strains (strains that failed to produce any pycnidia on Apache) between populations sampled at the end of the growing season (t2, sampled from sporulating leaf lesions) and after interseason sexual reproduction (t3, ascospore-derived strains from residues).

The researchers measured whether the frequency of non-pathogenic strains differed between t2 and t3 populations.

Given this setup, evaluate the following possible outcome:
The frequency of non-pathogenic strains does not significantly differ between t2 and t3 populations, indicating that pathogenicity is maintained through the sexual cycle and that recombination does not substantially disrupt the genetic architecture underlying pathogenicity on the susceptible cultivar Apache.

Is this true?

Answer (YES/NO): YES